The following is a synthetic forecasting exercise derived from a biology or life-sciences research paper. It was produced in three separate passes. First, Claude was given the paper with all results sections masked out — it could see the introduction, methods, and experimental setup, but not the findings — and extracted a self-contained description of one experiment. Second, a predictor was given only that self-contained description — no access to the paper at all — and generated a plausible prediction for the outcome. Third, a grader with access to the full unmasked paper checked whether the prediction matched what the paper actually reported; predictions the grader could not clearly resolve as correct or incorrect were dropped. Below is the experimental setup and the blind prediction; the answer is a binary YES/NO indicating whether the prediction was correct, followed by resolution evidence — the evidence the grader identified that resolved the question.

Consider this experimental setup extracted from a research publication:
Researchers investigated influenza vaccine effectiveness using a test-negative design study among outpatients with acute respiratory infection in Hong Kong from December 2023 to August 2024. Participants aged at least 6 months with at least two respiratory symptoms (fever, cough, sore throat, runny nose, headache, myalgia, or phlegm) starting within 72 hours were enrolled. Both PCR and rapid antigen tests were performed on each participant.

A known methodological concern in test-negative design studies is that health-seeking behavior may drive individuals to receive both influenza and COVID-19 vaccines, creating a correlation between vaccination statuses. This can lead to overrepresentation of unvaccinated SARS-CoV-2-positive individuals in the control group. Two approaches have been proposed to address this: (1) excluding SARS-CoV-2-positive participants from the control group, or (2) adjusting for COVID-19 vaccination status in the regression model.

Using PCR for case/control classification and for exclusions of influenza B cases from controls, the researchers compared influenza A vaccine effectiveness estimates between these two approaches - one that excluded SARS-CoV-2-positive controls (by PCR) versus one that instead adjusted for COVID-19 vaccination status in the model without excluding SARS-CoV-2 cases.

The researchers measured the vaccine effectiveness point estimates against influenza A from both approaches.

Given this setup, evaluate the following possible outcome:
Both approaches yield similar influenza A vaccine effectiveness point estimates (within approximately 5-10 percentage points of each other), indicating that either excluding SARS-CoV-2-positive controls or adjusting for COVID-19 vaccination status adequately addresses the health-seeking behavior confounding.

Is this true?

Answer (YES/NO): YES